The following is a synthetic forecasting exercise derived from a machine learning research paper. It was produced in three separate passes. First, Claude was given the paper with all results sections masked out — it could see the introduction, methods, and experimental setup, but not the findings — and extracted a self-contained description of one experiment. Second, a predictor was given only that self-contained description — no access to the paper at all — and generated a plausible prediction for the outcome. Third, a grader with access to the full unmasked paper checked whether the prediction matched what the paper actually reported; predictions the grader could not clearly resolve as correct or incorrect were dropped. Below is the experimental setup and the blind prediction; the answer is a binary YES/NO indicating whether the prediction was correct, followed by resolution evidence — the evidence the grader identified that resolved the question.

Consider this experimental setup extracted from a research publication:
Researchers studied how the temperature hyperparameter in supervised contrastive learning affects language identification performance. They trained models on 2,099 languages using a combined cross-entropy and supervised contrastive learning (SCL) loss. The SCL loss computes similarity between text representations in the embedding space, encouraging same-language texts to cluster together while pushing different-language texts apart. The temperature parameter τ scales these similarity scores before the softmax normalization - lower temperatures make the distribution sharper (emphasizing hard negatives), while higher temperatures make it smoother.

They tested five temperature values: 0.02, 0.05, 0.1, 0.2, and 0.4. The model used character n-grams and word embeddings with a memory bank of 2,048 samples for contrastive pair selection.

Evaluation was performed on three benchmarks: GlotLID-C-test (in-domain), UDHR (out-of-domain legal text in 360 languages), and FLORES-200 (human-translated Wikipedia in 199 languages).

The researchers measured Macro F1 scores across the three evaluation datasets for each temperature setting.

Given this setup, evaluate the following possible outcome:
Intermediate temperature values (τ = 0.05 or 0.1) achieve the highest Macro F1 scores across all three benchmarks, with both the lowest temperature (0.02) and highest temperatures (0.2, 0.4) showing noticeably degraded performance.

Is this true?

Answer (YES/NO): NO